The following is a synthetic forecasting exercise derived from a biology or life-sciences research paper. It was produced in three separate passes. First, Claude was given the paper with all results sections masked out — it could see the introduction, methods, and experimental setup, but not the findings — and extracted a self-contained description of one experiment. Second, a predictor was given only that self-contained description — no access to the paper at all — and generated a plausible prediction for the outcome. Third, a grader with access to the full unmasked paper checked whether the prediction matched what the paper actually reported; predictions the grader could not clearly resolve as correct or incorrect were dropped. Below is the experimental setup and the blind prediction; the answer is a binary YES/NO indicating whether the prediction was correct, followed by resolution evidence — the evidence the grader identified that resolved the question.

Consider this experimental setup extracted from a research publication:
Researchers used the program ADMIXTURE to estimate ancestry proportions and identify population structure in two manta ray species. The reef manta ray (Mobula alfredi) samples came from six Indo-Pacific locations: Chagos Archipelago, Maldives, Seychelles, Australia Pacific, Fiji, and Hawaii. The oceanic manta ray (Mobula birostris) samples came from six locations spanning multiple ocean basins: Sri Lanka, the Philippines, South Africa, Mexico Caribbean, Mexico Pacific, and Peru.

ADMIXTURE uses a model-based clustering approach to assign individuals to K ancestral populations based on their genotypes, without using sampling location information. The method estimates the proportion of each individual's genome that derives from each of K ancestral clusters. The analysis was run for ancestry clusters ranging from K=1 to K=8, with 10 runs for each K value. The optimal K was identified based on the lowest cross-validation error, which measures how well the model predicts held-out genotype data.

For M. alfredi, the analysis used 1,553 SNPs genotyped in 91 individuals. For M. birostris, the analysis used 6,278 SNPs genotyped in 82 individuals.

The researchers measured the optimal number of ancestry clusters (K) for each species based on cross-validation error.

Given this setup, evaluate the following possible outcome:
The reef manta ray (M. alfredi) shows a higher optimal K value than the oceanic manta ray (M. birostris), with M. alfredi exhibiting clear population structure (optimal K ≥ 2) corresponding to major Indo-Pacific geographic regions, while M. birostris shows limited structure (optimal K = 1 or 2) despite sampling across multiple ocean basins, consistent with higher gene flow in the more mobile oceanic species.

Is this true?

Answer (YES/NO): YES